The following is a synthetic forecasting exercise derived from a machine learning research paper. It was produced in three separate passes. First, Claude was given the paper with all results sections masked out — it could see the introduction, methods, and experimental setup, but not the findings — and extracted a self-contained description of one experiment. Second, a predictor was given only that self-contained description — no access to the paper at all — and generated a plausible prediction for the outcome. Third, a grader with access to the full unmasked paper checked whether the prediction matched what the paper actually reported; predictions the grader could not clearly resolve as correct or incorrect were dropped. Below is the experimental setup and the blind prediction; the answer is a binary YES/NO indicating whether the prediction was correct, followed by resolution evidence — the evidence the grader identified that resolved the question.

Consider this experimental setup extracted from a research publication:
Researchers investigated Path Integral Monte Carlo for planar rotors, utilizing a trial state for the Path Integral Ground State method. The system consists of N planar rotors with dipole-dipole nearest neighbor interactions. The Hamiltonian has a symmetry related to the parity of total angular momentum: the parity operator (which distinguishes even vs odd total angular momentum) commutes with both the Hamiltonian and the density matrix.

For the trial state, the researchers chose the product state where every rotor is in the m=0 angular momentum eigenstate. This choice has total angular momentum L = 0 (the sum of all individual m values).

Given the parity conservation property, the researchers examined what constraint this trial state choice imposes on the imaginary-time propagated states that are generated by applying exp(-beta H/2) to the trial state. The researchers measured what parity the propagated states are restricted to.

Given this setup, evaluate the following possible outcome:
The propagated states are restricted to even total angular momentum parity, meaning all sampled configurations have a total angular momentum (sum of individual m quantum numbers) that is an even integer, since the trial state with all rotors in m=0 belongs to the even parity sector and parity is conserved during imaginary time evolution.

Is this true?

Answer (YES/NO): YES